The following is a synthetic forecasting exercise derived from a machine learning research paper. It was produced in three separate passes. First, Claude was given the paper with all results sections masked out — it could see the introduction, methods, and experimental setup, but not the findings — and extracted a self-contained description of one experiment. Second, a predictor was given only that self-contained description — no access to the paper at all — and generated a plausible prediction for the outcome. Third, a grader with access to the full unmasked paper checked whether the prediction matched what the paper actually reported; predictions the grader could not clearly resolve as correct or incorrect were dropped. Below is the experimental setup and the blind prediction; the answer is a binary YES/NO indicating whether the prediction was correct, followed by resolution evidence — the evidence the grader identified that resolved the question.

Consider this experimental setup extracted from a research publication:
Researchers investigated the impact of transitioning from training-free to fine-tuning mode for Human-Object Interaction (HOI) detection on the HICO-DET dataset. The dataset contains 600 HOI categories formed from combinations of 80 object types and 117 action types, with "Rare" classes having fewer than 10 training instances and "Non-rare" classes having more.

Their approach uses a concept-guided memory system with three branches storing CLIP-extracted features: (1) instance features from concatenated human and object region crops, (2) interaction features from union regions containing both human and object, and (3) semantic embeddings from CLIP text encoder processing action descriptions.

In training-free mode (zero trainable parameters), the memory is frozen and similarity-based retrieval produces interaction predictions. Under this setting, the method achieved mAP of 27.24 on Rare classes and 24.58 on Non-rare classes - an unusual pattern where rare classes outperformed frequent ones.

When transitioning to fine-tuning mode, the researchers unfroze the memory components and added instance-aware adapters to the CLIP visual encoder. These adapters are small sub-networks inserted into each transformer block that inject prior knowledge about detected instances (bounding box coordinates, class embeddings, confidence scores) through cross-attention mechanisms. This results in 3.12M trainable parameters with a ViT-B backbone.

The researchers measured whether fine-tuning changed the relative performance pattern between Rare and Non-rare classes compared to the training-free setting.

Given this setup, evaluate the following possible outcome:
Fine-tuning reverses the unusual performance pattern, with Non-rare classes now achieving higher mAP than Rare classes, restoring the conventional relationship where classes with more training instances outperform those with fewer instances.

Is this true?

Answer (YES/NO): YES